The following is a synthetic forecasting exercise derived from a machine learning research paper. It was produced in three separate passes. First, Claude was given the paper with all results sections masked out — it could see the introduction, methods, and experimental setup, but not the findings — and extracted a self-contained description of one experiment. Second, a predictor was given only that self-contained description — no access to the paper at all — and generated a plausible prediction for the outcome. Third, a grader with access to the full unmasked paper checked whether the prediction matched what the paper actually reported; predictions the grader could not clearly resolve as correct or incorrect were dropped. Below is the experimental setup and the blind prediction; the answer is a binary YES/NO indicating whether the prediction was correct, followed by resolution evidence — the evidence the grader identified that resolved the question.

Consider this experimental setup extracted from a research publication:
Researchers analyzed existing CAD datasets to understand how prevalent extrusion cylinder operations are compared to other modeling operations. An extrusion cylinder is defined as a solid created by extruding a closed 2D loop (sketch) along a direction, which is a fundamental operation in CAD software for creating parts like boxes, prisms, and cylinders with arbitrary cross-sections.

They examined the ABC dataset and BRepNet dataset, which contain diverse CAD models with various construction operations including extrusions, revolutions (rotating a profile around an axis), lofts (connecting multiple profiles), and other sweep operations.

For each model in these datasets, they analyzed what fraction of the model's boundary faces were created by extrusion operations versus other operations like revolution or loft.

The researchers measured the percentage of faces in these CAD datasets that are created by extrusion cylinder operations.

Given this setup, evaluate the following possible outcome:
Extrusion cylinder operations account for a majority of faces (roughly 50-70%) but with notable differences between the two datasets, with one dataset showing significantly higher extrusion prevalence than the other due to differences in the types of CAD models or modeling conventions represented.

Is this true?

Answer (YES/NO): NO